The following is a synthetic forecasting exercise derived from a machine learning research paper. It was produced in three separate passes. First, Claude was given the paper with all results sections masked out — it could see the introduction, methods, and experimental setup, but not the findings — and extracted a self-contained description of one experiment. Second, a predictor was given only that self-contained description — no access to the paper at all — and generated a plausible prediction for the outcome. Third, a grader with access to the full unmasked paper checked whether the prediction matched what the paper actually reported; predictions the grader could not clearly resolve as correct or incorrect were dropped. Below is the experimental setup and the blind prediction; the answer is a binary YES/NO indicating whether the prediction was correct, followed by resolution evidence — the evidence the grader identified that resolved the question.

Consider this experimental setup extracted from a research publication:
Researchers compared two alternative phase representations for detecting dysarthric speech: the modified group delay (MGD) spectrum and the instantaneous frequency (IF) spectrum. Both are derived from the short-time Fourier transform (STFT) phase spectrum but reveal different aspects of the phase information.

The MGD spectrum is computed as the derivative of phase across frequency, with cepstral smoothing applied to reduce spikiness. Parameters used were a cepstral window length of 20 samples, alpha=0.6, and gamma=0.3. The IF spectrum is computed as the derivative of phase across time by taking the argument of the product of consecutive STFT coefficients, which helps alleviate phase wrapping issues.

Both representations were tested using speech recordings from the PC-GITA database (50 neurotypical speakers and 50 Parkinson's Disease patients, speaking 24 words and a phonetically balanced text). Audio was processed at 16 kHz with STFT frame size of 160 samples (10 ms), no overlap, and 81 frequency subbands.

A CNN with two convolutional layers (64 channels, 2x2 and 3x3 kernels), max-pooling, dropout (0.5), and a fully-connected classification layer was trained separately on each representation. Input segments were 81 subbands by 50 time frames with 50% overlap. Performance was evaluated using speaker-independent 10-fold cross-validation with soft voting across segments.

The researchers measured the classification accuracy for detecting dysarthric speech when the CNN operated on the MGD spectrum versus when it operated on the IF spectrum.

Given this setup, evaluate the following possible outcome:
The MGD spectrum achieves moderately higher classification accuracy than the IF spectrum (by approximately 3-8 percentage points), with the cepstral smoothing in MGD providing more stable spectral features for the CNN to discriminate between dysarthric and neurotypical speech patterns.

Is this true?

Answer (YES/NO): NO